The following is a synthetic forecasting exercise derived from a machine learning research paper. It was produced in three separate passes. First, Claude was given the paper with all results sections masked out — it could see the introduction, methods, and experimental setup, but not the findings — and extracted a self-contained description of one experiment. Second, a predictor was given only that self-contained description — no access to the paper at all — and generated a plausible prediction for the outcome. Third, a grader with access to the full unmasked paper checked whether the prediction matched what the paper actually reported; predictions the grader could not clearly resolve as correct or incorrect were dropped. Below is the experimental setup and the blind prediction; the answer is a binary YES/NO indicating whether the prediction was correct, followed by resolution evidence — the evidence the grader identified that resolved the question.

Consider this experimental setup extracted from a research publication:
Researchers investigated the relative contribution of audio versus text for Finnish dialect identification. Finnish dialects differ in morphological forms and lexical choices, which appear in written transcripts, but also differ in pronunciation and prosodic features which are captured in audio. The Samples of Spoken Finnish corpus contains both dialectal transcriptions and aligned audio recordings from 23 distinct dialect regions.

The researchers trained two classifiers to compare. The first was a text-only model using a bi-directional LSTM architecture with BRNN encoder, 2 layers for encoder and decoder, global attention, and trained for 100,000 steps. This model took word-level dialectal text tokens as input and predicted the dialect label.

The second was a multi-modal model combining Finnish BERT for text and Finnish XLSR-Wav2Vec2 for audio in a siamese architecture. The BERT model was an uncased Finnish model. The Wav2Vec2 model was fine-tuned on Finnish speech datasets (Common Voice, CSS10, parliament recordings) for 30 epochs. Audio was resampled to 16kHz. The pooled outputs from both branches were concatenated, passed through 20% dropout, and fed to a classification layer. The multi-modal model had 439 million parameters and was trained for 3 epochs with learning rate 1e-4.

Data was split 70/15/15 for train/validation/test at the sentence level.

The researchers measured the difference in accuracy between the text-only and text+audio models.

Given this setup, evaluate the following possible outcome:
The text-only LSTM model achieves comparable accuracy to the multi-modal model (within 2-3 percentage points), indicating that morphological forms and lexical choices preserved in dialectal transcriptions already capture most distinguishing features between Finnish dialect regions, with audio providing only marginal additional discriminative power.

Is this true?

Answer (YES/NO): NO